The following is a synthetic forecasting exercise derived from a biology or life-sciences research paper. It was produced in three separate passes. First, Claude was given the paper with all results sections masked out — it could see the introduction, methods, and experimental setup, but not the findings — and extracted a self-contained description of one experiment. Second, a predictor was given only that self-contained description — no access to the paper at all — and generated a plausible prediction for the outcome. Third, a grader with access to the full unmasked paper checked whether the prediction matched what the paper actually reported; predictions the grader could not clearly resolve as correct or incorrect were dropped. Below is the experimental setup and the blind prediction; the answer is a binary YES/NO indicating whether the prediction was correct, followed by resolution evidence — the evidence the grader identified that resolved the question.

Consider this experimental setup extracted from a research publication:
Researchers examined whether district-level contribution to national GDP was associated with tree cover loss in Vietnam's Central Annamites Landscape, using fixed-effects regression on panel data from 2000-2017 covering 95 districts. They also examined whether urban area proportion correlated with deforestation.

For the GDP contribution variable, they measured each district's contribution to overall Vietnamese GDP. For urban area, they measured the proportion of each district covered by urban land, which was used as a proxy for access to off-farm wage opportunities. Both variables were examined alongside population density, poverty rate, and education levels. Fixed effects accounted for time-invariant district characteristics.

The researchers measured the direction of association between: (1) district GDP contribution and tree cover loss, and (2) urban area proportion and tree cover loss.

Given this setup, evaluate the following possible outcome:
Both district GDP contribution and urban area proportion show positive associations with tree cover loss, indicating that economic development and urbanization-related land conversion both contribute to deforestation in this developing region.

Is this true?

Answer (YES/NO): NO